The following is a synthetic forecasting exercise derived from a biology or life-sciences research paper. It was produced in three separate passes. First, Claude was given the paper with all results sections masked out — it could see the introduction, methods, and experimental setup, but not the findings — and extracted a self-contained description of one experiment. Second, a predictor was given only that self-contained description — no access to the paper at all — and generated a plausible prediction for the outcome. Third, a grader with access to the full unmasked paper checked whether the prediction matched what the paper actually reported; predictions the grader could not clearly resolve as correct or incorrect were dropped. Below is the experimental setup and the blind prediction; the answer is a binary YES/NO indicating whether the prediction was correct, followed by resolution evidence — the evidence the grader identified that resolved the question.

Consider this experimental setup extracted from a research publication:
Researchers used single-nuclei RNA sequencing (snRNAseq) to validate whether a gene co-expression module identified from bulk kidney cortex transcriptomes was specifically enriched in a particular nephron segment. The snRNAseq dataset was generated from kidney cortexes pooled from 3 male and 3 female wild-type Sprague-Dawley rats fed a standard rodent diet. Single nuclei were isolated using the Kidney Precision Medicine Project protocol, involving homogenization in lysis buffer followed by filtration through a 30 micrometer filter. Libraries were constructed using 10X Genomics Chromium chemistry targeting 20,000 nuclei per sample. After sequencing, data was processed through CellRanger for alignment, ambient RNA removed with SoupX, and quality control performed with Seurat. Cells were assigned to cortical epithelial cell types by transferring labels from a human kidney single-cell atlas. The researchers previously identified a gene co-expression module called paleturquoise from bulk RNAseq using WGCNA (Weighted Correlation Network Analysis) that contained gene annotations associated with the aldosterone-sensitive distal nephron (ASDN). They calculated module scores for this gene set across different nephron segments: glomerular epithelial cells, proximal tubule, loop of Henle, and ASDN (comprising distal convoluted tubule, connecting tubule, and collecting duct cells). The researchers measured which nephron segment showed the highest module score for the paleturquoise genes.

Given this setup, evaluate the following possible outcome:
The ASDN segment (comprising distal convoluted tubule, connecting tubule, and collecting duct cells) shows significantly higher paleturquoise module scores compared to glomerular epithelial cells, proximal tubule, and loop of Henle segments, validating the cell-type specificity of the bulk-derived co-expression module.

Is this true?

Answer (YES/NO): YES